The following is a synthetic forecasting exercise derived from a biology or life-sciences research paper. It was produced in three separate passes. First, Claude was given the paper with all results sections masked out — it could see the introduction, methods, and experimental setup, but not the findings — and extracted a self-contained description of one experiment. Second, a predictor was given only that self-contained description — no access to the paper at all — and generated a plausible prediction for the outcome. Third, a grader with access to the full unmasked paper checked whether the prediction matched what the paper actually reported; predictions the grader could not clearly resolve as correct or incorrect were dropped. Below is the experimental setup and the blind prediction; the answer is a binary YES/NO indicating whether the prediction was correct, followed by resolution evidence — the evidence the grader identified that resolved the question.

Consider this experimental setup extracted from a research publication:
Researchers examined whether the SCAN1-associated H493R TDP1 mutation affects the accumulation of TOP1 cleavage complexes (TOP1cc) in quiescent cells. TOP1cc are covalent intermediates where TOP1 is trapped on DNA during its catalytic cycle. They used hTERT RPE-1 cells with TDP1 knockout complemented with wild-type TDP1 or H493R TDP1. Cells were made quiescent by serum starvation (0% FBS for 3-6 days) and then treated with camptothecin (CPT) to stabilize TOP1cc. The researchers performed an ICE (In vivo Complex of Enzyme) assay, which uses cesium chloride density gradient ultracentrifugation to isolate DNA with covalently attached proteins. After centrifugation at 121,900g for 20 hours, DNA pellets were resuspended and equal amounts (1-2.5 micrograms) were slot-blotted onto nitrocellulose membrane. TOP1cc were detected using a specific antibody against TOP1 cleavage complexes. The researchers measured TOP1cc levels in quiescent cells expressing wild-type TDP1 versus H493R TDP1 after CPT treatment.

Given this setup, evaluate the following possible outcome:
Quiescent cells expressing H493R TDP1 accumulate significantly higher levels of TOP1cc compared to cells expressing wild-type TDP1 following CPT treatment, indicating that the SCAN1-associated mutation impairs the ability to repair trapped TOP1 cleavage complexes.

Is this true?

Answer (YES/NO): YES